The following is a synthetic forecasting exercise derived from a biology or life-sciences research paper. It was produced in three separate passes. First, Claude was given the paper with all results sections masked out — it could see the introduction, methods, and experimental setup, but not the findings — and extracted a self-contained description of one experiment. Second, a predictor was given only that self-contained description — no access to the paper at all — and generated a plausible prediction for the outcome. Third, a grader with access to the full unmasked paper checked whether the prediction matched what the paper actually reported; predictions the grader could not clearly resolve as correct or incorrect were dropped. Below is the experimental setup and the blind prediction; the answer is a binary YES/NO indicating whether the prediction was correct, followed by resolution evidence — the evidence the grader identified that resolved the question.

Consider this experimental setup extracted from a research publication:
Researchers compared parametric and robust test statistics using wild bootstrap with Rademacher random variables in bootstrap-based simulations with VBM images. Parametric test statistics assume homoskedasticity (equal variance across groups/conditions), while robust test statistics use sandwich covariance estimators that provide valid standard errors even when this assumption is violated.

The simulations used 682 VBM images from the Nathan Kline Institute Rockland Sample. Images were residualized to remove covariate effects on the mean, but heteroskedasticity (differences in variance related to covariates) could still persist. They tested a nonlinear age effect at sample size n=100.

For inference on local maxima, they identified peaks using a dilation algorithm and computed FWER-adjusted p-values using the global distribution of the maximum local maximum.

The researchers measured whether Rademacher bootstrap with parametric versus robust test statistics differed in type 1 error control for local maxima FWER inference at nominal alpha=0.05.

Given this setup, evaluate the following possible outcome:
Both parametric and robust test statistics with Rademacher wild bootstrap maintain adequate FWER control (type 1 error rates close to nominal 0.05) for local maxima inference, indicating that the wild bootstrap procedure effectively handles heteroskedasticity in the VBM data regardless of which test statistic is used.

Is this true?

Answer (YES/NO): YES